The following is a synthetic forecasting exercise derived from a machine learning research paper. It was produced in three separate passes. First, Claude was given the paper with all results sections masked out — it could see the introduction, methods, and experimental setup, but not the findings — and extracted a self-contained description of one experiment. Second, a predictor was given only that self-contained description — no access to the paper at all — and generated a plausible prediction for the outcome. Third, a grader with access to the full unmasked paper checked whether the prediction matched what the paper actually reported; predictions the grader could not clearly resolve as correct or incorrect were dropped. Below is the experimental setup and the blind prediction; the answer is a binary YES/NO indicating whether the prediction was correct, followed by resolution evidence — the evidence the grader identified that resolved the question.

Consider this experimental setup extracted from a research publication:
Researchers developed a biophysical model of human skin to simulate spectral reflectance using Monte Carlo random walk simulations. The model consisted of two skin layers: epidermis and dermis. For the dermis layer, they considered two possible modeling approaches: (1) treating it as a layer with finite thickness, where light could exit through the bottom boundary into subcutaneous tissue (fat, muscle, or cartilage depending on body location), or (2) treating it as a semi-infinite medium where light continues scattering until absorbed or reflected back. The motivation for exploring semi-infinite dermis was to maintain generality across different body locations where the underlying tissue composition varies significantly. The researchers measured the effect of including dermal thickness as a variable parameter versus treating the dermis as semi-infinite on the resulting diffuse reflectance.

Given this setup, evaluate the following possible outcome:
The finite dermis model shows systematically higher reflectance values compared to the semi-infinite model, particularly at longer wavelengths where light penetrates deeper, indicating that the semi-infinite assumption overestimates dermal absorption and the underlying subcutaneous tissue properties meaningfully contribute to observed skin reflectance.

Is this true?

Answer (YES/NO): NO